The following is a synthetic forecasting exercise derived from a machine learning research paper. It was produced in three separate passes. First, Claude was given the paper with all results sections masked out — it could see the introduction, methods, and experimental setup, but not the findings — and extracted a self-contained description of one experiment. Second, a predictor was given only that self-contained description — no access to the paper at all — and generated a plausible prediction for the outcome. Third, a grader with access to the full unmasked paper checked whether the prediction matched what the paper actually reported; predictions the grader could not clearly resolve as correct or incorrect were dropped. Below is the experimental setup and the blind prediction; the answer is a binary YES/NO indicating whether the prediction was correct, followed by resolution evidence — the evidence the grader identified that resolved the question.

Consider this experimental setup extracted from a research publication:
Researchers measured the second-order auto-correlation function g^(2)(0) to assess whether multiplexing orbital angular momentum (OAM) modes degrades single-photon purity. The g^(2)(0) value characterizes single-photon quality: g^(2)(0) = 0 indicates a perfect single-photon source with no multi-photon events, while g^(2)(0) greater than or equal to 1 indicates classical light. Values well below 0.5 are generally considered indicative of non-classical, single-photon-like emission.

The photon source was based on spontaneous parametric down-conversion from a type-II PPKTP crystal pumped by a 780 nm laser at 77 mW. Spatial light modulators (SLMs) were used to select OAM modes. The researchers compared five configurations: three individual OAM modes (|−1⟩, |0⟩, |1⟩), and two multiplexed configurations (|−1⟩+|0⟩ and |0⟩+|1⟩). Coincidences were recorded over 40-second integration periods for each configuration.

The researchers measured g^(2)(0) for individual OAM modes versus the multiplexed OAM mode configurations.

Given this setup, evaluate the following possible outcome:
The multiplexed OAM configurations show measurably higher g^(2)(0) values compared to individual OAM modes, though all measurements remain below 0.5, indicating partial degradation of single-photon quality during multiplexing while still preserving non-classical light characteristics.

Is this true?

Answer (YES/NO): NO